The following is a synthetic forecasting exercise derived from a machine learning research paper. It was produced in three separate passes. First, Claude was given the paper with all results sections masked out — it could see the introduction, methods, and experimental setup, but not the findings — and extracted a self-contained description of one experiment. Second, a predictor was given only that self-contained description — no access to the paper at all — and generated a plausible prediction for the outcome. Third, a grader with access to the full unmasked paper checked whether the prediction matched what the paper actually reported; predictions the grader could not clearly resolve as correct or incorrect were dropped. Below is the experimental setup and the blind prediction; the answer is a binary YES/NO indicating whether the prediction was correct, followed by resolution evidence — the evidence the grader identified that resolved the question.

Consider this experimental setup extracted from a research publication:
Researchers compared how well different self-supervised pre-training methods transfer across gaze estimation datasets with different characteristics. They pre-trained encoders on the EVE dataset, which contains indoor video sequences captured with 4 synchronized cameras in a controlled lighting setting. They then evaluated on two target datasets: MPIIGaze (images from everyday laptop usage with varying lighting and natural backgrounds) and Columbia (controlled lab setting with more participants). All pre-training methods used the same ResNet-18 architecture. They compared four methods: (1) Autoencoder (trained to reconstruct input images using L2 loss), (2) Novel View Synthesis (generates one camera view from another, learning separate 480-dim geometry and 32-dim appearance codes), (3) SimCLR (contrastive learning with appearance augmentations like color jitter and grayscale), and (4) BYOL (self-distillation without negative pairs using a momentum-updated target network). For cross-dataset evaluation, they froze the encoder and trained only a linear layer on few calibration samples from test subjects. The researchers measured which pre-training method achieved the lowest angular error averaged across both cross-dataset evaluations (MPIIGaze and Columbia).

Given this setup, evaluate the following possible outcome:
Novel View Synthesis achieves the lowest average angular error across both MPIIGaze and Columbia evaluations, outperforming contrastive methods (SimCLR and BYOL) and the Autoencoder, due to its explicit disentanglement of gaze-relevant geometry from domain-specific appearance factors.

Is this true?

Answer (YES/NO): NO